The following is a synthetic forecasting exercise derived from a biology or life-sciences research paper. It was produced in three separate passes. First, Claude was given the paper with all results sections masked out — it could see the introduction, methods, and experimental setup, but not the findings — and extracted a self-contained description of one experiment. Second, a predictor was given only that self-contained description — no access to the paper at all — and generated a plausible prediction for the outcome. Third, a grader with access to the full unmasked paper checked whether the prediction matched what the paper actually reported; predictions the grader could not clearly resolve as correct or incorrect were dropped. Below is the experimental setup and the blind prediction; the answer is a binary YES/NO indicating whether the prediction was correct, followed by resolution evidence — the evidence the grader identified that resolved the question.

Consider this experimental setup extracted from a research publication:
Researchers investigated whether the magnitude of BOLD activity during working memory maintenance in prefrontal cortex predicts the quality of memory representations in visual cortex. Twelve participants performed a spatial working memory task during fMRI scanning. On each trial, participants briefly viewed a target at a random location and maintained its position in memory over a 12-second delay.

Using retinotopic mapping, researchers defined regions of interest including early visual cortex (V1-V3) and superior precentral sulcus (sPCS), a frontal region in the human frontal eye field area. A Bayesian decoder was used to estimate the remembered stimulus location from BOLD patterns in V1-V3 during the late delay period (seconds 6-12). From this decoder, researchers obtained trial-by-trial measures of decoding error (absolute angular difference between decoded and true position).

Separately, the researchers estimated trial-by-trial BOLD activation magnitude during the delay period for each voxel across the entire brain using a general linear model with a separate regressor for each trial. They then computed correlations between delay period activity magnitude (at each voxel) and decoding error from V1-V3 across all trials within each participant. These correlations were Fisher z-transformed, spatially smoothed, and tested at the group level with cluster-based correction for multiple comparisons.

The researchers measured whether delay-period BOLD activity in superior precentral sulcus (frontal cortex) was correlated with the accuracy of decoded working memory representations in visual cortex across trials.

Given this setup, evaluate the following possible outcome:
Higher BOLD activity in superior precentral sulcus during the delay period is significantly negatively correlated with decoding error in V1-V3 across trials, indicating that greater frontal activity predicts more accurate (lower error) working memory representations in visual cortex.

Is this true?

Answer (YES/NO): YES